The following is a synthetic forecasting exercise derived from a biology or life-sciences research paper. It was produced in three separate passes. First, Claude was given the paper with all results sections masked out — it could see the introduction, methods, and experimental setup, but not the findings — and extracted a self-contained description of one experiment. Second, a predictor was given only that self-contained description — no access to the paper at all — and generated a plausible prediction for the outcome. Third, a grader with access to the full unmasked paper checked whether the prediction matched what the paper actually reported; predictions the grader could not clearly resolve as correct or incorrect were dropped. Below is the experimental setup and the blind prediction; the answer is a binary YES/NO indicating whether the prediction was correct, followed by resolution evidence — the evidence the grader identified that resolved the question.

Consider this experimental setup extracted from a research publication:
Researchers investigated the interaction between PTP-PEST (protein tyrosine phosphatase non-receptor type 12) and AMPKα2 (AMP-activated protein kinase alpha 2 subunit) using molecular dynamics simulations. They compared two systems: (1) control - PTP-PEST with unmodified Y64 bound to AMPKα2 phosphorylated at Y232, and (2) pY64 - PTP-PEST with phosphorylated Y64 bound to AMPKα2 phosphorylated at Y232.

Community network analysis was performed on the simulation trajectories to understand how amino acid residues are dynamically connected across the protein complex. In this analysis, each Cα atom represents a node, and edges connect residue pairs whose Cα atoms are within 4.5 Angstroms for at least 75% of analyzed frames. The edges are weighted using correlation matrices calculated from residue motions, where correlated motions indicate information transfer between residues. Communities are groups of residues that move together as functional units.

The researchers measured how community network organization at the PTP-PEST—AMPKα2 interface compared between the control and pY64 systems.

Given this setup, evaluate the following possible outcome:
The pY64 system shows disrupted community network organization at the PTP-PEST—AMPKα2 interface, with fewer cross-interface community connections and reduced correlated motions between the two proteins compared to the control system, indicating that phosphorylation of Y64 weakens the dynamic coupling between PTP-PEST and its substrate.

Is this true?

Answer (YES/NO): NO